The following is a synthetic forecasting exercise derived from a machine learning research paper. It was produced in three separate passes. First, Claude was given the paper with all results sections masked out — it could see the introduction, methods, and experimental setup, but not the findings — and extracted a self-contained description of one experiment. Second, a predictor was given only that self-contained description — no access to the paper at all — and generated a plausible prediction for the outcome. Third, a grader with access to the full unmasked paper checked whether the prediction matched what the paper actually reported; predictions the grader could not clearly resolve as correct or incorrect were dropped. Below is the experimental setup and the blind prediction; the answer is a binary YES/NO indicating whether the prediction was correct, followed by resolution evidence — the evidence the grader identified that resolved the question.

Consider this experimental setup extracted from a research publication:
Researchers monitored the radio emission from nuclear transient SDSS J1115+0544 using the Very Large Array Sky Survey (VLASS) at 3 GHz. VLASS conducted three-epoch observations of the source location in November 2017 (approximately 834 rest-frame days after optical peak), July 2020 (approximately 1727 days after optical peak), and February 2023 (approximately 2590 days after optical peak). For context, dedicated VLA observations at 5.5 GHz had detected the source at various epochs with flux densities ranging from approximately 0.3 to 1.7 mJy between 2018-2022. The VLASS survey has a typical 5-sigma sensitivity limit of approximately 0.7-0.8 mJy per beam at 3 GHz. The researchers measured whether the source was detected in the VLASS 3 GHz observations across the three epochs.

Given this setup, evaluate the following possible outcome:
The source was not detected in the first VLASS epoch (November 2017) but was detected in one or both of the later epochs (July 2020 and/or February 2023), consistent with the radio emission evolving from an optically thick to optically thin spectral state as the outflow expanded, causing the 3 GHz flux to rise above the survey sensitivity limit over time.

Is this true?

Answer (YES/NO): NO